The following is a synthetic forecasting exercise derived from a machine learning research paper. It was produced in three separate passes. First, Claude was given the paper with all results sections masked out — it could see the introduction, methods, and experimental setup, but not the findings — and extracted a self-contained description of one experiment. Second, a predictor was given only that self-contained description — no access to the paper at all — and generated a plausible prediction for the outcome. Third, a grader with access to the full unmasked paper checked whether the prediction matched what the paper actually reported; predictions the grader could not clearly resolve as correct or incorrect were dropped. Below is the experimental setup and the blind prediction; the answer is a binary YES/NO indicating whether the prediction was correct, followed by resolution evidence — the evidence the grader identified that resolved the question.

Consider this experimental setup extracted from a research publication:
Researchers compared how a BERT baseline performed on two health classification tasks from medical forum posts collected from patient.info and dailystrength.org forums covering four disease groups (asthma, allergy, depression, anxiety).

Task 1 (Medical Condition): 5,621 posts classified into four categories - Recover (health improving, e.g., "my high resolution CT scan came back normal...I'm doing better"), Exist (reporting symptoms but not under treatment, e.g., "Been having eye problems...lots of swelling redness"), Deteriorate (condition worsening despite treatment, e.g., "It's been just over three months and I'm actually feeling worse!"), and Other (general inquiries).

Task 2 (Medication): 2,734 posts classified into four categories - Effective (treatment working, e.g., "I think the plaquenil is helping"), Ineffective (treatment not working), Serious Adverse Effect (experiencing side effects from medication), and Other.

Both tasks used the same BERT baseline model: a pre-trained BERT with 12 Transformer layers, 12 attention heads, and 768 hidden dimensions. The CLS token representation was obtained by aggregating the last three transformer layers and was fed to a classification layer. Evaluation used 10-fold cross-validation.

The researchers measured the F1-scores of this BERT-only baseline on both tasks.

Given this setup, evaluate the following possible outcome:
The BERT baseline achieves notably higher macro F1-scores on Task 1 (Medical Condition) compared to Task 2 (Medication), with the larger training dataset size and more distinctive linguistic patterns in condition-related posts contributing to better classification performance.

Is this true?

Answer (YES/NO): NO